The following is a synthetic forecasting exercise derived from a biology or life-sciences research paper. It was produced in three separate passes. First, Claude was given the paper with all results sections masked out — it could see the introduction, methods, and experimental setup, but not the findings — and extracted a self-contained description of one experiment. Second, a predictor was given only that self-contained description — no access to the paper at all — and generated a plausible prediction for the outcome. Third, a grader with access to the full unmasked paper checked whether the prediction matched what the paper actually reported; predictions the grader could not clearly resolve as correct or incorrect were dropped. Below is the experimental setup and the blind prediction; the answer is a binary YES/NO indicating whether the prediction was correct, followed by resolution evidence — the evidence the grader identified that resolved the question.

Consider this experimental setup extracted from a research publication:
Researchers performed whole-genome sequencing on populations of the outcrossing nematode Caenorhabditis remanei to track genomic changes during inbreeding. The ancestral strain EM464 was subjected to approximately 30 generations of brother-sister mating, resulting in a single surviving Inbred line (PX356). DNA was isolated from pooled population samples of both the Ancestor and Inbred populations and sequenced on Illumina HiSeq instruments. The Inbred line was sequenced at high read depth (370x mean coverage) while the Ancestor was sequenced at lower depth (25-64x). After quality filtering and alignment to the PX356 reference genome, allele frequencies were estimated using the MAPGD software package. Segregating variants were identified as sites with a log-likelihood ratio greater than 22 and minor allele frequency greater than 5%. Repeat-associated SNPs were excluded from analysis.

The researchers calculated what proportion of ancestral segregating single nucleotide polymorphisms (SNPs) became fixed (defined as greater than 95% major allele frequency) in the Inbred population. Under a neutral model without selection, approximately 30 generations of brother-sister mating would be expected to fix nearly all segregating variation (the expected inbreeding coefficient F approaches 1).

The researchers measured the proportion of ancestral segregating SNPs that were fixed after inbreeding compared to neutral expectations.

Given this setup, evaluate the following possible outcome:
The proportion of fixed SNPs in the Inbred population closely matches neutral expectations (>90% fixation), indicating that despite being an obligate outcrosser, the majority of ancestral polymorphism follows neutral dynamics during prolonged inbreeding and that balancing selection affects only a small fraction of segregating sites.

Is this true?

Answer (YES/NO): NO